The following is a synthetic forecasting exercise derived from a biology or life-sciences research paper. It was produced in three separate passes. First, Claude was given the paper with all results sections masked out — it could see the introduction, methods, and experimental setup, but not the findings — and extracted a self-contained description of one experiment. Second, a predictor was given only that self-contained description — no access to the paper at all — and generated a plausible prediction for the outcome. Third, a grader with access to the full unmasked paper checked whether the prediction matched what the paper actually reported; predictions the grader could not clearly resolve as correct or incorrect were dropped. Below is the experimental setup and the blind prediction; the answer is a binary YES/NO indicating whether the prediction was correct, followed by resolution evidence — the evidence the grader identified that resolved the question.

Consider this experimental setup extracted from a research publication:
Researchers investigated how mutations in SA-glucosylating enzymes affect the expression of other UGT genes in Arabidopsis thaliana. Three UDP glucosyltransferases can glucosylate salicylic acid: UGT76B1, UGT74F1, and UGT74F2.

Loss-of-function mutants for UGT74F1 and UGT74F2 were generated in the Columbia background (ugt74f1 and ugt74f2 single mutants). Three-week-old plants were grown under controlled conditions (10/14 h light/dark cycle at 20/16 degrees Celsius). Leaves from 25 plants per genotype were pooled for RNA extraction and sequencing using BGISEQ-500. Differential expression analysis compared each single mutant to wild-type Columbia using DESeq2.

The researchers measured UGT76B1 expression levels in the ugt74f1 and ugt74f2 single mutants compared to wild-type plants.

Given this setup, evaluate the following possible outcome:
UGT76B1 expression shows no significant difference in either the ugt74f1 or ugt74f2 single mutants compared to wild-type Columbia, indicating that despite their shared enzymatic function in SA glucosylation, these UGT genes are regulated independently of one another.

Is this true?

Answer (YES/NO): NO